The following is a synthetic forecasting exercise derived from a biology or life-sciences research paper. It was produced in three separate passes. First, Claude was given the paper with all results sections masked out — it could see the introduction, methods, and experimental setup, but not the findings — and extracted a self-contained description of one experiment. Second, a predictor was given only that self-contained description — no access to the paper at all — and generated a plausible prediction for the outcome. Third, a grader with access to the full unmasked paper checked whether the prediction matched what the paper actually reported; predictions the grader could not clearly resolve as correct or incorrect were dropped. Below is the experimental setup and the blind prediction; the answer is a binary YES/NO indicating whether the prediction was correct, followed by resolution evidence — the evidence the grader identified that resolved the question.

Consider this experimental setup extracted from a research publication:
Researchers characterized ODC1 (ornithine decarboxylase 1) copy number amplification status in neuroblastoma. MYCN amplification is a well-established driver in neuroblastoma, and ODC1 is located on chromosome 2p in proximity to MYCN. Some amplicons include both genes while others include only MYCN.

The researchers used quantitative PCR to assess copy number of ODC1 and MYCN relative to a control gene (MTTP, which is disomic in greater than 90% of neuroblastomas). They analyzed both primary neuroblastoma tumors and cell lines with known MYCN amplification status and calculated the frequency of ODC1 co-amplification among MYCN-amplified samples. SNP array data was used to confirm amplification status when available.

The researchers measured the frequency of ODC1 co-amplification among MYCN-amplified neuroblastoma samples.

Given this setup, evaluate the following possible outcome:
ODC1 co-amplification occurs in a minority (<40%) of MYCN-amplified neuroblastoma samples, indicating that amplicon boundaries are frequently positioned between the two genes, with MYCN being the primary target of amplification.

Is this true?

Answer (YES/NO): YES